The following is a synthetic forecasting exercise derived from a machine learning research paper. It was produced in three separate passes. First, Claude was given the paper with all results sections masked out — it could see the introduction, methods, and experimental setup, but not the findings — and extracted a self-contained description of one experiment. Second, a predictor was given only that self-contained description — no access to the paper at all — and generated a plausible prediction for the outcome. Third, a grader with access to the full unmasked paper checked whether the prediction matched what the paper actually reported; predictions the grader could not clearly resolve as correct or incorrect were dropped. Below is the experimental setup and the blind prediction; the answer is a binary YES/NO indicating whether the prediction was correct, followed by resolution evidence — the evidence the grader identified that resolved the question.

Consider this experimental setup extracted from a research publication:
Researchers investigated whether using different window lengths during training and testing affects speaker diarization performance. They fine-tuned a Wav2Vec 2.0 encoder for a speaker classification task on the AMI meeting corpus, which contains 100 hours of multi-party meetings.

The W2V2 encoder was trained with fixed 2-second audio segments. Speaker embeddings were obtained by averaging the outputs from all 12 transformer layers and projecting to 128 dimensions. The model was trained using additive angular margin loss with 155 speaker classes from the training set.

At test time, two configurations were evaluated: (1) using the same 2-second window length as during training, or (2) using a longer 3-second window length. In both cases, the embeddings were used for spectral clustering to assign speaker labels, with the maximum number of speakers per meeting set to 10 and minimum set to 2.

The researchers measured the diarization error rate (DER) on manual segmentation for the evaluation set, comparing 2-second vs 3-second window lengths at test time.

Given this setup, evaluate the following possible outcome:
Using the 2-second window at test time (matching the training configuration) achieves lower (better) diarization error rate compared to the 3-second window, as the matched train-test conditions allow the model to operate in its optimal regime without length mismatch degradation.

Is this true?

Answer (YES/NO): NO